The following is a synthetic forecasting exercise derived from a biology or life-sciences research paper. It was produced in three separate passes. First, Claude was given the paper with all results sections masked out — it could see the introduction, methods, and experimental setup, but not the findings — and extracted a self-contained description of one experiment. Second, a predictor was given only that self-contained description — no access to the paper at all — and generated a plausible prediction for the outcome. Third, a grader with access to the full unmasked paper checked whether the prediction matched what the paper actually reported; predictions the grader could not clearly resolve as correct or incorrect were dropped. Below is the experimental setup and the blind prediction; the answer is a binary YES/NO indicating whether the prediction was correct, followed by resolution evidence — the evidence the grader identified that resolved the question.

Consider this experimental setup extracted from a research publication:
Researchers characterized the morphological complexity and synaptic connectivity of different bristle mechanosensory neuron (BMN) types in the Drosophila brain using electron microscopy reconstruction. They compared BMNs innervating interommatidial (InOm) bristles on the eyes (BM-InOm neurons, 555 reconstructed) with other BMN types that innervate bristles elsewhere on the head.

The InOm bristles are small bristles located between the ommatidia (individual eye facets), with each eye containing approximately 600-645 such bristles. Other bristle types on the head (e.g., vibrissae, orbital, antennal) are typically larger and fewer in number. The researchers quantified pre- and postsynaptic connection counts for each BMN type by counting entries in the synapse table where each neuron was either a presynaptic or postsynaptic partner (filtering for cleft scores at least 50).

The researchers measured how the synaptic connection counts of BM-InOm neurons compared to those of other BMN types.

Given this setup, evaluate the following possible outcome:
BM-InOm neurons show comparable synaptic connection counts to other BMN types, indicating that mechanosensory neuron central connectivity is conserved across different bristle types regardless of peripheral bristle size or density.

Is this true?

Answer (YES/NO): NO